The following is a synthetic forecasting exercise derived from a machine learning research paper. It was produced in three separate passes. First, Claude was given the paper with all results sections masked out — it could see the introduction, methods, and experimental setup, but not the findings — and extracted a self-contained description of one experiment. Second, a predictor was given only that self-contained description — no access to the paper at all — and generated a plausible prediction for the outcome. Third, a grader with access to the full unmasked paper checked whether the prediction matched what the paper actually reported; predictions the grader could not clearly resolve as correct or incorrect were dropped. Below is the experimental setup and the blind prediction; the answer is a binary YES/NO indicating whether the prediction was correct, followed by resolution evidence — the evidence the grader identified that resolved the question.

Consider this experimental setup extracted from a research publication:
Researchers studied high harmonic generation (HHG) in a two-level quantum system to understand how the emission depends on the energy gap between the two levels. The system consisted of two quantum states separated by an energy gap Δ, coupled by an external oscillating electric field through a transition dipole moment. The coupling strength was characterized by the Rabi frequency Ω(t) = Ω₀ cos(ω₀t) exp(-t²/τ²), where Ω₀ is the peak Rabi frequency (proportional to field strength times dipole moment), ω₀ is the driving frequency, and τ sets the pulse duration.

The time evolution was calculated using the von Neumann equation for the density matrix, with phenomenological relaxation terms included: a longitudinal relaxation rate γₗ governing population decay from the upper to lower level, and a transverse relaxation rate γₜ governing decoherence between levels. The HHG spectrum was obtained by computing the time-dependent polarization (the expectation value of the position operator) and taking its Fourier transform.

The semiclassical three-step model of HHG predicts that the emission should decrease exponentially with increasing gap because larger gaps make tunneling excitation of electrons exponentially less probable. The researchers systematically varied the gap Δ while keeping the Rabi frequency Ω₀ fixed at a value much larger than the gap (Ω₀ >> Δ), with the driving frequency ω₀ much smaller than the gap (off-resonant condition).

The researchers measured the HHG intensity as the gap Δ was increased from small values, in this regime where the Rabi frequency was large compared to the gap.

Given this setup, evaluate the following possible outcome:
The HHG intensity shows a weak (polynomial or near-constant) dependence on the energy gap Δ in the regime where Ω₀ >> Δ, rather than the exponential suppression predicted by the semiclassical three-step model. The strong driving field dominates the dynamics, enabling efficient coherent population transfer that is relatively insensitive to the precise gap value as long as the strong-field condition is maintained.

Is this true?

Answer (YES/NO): NO